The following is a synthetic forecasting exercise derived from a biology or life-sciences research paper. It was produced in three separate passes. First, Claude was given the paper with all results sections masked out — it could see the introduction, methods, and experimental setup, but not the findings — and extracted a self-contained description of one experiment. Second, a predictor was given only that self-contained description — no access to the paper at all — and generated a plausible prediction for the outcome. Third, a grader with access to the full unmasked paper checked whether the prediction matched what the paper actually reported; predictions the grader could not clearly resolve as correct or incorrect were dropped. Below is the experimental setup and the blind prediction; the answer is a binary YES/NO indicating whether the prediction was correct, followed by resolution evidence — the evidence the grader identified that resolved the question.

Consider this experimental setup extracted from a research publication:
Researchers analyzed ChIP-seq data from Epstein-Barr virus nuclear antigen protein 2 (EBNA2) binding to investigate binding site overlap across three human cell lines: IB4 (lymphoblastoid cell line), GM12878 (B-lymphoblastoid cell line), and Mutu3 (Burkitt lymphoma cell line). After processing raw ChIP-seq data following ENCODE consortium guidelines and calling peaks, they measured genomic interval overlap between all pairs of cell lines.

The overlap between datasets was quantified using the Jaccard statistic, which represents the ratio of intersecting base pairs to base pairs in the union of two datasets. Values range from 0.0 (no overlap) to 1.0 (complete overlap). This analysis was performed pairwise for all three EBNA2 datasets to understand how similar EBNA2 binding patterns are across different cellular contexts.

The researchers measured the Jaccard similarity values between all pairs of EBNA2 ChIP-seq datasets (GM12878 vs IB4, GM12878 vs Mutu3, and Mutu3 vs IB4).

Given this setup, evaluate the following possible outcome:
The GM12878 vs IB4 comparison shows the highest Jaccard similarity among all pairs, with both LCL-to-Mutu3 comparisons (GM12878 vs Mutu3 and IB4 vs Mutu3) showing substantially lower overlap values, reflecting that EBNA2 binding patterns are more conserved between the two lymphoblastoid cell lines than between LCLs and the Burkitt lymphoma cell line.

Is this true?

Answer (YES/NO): YES